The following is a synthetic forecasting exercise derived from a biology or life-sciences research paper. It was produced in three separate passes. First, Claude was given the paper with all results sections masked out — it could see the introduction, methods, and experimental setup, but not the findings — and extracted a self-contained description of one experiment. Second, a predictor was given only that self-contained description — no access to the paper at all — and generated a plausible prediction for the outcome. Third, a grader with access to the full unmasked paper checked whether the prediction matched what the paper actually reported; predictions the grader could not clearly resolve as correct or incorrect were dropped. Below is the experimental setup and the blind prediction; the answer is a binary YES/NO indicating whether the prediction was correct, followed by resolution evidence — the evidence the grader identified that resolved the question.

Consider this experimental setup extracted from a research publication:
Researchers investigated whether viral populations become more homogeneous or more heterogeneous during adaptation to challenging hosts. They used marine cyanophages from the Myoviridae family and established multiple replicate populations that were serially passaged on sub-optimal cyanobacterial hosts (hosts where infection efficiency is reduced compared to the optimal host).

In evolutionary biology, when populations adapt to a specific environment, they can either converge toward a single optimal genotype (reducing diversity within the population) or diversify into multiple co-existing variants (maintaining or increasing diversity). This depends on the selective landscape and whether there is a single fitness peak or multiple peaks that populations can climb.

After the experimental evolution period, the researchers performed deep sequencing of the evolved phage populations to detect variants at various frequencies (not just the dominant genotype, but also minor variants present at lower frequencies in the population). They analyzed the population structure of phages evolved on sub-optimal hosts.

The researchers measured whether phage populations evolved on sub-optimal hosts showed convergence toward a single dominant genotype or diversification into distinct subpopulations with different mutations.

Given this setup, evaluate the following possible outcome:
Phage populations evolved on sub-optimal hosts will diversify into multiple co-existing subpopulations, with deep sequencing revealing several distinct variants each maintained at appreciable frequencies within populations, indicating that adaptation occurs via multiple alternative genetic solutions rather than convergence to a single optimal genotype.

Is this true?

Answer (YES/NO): YES